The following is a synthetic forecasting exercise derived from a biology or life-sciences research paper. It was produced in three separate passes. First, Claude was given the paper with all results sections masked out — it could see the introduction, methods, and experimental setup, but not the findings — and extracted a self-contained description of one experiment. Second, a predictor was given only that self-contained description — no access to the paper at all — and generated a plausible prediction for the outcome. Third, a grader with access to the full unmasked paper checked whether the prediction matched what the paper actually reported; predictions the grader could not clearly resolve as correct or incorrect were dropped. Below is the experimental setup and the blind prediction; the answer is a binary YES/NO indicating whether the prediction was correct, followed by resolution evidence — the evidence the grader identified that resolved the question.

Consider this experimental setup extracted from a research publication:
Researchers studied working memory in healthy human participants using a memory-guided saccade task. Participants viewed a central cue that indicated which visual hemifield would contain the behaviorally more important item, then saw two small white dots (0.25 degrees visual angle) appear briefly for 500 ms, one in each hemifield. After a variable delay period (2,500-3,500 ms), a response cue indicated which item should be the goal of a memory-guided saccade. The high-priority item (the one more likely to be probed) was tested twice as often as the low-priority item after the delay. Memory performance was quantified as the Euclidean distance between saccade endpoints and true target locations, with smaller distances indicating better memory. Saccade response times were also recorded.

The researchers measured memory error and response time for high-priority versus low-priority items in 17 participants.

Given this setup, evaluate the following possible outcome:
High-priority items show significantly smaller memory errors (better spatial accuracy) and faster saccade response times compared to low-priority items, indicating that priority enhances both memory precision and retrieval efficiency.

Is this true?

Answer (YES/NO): YES